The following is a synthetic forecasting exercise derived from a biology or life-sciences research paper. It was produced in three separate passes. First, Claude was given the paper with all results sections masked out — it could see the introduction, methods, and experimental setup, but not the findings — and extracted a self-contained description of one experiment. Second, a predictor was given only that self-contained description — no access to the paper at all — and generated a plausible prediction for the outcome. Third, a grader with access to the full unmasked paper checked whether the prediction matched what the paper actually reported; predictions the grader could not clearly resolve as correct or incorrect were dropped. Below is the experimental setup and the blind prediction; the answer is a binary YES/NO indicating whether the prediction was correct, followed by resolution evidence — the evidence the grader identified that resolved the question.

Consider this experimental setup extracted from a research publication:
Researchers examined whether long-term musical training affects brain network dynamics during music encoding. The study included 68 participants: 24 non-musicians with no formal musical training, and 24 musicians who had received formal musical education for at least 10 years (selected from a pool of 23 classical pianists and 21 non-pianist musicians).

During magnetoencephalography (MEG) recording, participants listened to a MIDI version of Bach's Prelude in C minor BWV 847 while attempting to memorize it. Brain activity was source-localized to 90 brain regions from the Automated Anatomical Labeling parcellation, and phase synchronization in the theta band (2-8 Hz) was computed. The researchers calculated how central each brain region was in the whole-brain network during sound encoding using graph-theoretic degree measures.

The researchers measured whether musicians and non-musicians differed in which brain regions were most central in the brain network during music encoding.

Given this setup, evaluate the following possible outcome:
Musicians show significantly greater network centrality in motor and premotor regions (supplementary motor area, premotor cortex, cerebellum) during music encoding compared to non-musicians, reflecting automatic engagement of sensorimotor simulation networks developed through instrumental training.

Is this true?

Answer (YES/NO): NO